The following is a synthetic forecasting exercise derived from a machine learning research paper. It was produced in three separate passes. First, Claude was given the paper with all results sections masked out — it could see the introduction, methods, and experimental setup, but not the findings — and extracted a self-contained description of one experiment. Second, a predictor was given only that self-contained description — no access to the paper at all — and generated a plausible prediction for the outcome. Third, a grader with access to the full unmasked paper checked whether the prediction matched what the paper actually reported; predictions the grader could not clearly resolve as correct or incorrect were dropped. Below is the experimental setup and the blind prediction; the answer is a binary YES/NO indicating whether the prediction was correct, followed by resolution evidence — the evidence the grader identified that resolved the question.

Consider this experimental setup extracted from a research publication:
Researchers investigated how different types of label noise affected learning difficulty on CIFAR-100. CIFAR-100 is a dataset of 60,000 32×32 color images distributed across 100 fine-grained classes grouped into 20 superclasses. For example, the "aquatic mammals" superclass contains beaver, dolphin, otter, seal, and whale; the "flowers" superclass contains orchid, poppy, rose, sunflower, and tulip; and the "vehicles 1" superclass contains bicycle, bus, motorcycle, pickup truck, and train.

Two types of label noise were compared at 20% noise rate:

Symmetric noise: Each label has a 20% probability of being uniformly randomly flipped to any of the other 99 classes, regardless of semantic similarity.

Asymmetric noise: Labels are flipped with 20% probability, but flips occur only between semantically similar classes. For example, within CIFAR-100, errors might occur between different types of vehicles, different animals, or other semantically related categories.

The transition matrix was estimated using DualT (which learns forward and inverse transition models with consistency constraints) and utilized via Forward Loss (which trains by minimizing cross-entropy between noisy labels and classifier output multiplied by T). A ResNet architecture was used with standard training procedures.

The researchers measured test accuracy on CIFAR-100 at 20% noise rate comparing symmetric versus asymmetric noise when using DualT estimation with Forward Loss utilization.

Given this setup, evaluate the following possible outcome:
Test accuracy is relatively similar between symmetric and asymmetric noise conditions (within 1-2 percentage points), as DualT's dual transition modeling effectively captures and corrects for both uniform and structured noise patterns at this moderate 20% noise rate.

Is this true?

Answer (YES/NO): NO